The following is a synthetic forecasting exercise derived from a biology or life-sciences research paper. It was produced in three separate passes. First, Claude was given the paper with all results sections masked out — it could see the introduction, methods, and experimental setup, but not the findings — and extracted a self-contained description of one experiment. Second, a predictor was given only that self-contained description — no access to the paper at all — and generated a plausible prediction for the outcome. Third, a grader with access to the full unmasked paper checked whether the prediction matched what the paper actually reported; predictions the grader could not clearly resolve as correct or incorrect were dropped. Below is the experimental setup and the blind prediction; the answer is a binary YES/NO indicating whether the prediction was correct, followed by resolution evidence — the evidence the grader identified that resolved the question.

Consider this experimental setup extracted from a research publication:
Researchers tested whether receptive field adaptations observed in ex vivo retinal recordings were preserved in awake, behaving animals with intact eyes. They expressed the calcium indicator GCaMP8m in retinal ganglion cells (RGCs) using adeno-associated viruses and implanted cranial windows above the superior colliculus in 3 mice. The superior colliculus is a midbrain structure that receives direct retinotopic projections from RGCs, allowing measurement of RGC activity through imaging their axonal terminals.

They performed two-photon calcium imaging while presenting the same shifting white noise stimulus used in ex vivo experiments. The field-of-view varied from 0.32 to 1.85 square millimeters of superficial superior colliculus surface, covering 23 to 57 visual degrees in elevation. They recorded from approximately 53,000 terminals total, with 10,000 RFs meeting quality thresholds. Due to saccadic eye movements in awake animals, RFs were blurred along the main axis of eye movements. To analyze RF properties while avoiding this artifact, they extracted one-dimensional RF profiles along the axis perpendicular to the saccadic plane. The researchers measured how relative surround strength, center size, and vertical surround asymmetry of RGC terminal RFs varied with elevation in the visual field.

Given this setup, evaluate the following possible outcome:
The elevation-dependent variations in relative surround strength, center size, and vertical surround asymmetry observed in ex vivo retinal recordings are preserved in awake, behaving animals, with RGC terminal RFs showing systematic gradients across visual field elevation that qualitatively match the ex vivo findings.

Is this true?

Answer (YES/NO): YES